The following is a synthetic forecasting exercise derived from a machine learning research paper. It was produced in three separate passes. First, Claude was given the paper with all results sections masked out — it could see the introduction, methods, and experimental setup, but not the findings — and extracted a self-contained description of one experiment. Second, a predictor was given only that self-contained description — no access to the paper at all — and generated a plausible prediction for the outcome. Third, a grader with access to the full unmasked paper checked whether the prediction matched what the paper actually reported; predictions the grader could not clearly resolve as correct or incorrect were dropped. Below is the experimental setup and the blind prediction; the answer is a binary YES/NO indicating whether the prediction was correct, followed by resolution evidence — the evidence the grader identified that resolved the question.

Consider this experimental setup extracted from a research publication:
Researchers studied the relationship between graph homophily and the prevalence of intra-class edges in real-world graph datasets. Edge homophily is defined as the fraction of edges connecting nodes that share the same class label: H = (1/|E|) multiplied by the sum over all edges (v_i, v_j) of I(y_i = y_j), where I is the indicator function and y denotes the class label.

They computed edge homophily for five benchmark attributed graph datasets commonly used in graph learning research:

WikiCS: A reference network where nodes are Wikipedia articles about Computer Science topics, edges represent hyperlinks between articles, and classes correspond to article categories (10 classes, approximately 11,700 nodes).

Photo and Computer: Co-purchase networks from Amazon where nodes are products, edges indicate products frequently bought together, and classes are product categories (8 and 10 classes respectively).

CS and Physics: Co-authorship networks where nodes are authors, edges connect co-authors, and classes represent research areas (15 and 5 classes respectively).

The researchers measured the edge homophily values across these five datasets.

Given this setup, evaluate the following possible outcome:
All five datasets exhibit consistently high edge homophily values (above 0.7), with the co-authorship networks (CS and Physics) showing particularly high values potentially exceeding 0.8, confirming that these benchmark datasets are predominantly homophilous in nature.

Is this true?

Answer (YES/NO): NO